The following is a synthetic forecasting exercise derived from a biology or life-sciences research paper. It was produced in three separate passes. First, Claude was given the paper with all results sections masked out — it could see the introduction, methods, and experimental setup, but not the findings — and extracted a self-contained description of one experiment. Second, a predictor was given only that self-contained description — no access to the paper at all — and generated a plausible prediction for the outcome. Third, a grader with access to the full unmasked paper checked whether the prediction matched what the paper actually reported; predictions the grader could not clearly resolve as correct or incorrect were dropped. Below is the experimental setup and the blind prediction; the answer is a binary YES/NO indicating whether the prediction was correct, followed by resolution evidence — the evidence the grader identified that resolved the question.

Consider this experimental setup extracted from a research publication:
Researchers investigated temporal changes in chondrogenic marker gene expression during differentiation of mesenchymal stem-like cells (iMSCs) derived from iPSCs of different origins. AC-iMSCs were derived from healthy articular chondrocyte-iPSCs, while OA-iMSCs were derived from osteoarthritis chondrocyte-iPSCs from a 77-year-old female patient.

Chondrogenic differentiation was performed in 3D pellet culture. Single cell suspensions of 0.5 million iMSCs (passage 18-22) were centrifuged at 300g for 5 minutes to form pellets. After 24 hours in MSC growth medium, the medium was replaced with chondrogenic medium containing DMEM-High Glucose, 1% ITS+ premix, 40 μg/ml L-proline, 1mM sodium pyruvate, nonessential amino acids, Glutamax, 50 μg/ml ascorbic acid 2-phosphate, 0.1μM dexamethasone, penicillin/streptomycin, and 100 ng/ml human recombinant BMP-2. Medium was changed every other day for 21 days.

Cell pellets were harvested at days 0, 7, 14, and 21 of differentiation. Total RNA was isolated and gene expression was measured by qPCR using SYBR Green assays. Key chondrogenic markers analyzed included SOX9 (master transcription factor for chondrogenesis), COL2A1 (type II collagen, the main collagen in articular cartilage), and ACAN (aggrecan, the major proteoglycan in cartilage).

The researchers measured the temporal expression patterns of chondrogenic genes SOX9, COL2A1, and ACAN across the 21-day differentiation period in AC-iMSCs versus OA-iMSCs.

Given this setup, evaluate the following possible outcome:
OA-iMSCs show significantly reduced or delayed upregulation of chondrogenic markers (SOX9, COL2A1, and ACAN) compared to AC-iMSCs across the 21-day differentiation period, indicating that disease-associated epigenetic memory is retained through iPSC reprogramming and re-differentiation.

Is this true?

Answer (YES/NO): YES